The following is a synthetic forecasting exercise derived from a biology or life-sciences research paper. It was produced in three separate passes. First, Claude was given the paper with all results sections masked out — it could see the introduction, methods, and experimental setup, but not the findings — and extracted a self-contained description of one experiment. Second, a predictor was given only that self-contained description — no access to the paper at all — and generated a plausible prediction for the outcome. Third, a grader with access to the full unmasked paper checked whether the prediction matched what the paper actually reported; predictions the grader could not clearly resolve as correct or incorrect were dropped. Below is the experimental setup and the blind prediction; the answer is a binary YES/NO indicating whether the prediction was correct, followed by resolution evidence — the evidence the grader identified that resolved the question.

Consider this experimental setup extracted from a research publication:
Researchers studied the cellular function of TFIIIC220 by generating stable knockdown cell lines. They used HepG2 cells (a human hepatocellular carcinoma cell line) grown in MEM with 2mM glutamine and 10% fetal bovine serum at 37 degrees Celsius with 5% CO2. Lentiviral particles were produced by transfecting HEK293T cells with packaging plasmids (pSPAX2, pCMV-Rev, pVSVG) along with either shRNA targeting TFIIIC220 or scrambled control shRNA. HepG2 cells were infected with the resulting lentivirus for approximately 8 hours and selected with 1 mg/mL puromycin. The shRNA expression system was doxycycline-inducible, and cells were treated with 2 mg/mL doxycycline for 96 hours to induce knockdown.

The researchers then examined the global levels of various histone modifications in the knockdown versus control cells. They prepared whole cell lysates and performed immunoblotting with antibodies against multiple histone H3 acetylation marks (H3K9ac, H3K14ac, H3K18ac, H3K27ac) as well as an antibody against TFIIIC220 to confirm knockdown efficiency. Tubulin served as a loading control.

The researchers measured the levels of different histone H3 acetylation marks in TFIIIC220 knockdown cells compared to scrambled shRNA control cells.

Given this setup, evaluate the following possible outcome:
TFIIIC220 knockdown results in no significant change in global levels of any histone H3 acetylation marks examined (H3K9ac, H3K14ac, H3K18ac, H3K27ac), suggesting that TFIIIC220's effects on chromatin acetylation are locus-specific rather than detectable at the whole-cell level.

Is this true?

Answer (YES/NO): NO